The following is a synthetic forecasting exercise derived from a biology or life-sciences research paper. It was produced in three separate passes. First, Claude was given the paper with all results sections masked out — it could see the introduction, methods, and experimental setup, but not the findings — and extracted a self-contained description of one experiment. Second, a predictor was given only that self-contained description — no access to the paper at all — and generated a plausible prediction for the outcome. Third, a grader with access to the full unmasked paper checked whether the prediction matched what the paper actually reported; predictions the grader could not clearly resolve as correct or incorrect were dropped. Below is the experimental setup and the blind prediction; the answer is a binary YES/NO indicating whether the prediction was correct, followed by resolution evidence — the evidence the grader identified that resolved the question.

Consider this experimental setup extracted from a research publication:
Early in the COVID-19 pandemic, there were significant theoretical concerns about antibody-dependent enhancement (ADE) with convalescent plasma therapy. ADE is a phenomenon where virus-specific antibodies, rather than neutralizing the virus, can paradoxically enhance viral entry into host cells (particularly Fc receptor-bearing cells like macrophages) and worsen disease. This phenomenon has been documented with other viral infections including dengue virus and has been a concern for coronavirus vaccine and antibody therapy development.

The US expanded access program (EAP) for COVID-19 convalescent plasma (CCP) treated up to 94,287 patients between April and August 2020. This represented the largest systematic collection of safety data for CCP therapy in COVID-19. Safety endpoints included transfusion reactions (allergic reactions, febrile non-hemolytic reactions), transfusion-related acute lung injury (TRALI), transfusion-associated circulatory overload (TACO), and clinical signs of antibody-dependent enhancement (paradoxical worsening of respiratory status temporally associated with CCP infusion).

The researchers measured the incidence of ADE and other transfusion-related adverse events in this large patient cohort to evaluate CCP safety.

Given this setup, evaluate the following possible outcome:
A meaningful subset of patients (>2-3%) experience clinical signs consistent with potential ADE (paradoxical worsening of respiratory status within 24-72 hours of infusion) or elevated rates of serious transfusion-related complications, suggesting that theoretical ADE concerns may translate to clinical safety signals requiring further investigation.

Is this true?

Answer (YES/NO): NO